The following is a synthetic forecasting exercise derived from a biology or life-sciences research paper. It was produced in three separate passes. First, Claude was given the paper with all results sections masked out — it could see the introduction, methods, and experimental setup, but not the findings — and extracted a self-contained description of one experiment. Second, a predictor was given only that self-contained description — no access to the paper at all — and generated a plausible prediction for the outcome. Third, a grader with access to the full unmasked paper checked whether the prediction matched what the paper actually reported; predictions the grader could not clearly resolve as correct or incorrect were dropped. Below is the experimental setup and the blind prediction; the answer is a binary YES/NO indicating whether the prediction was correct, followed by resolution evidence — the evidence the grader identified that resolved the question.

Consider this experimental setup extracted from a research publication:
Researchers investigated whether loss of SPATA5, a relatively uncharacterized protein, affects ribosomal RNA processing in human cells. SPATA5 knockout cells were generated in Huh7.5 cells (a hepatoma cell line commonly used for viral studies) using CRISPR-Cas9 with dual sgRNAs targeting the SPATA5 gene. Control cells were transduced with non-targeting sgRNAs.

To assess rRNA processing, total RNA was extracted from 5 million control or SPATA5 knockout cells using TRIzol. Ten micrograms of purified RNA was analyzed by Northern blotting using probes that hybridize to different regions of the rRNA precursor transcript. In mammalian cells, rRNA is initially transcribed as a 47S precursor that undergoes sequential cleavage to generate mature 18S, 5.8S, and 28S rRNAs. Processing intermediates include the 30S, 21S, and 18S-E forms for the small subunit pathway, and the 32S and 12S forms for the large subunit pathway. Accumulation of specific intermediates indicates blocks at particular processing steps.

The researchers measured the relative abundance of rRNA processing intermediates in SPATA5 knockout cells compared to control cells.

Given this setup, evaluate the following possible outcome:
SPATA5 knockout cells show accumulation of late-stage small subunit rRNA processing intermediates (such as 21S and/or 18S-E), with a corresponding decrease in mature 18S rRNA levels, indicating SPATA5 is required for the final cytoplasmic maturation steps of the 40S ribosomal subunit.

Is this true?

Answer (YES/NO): NO